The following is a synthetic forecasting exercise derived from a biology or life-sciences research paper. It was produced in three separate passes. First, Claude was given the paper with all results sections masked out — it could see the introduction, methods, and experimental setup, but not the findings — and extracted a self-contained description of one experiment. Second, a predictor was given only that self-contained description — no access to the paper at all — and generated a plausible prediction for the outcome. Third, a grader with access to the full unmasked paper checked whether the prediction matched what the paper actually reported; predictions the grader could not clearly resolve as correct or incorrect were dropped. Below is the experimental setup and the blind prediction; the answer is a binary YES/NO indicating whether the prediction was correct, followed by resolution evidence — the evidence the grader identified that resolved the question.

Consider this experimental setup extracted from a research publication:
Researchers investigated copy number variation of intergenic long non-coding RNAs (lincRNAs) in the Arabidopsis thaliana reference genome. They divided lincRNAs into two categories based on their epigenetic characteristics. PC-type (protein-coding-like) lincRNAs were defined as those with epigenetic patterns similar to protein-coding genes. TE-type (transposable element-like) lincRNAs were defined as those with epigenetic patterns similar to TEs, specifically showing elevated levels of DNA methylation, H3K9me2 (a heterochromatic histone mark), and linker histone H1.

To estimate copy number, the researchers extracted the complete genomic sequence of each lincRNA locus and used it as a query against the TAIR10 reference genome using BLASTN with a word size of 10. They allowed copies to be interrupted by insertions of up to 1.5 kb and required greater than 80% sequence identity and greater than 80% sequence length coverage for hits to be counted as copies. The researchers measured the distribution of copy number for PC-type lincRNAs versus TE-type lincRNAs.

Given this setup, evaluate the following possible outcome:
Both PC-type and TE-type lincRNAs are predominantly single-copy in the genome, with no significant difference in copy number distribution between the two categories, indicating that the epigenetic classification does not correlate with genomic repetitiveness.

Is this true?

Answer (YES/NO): NO